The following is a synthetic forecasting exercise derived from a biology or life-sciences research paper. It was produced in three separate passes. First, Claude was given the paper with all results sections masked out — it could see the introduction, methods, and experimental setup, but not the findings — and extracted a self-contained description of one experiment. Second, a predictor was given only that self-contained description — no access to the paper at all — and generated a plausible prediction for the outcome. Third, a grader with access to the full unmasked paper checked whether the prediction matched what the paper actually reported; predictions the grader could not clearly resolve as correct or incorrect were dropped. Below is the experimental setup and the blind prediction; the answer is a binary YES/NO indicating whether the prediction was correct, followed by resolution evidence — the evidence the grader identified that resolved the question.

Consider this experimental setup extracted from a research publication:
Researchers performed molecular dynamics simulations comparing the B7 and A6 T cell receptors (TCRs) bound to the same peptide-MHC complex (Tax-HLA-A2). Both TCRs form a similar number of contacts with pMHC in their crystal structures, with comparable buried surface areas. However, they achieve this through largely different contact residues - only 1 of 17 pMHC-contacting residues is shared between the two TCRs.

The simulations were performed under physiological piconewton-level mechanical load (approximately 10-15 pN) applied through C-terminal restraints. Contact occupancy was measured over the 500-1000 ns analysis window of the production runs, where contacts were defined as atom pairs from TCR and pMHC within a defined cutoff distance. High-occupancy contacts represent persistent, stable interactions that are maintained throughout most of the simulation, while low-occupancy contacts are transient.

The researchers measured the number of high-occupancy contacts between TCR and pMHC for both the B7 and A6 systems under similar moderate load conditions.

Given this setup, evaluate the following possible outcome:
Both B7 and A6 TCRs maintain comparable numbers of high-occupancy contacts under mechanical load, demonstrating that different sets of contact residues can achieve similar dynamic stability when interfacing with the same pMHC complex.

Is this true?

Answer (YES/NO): NO